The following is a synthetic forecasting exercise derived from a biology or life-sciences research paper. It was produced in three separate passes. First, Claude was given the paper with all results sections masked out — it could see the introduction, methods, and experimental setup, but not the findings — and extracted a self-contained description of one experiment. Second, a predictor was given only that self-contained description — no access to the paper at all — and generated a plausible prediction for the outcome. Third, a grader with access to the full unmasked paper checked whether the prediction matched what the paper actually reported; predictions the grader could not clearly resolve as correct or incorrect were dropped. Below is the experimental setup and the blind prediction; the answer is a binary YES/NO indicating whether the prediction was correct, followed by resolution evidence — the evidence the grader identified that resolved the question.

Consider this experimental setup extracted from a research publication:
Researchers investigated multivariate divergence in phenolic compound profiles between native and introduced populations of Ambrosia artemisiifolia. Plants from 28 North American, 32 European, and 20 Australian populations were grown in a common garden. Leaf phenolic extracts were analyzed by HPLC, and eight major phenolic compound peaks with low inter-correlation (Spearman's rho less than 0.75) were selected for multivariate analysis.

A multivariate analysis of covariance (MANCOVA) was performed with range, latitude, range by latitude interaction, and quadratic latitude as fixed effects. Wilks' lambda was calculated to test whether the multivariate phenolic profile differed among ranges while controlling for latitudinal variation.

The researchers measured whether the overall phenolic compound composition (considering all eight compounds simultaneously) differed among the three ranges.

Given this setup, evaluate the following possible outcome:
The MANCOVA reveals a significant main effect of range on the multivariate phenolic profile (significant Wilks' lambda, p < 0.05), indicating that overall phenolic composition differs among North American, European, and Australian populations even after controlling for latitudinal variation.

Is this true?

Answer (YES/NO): YES